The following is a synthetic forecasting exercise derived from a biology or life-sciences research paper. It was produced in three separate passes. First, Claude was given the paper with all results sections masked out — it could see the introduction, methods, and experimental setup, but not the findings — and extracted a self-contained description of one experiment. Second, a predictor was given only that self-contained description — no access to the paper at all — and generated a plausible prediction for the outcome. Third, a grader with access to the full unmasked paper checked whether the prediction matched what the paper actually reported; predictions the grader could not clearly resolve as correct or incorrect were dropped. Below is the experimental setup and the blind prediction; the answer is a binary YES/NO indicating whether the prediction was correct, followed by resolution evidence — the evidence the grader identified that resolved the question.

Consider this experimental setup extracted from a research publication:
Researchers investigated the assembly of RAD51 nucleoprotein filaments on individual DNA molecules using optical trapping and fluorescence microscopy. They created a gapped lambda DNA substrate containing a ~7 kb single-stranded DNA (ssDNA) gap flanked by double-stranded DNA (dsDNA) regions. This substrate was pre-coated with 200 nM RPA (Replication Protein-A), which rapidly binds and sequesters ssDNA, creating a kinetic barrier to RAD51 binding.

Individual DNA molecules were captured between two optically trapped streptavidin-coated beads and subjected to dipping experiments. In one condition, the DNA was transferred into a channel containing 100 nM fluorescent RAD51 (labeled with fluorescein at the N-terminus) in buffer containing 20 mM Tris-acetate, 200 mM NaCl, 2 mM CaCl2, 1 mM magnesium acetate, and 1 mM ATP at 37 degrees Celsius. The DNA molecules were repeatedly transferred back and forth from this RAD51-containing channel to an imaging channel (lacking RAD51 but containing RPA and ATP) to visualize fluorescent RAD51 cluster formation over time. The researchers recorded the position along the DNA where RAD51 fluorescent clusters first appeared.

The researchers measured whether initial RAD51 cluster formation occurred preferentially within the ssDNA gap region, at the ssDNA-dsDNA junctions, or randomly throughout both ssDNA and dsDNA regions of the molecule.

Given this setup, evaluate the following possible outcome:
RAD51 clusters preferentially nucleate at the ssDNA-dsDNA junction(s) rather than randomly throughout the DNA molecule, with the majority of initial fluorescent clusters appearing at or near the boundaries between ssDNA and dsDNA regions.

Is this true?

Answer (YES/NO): NO